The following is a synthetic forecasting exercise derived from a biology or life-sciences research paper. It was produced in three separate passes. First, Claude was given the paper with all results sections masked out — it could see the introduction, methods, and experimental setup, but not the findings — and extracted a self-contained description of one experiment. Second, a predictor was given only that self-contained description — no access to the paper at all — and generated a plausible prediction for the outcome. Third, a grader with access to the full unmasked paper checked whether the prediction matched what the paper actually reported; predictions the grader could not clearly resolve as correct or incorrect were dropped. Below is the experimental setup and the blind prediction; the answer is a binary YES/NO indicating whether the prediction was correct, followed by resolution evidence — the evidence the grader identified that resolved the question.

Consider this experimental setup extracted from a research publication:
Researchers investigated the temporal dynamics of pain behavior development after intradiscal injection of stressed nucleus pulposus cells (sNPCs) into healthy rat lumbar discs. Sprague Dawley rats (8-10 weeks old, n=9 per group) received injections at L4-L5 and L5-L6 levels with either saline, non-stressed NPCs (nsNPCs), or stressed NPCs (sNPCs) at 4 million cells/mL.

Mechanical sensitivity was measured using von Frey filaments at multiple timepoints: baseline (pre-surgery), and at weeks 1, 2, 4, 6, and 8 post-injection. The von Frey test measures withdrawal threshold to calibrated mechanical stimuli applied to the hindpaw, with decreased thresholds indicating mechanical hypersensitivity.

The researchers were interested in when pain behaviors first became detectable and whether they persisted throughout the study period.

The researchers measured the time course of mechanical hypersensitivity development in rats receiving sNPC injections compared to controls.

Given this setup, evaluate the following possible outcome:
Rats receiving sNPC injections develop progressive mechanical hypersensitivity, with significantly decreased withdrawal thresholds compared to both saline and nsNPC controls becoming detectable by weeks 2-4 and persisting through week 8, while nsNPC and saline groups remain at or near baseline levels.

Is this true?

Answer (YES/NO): NO